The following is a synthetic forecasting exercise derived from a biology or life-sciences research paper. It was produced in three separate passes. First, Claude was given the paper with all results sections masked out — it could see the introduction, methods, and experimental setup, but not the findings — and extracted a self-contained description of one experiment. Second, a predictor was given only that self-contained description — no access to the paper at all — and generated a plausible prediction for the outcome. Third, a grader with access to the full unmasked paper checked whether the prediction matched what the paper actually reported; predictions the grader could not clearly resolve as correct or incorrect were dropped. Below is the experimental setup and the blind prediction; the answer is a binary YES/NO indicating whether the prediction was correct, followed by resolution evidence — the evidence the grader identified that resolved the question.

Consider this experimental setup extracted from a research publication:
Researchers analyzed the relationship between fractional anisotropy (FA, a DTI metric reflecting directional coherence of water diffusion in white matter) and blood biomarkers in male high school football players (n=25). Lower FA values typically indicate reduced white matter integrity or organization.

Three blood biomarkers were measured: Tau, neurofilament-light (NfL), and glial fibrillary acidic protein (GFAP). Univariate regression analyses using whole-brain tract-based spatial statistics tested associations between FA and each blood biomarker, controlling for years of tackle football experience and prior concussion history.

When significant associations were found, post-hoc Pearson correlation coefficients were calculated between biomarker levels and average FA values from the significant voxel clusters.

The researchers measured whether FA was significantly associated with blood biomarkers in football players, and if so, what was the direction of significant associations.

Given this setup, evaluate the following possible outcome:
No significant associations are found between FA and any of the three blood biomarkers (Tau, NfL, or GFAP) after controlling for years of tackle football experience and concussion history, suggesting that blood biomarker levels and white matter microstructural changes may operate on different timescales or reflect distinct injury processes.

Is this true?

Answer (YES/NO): YES